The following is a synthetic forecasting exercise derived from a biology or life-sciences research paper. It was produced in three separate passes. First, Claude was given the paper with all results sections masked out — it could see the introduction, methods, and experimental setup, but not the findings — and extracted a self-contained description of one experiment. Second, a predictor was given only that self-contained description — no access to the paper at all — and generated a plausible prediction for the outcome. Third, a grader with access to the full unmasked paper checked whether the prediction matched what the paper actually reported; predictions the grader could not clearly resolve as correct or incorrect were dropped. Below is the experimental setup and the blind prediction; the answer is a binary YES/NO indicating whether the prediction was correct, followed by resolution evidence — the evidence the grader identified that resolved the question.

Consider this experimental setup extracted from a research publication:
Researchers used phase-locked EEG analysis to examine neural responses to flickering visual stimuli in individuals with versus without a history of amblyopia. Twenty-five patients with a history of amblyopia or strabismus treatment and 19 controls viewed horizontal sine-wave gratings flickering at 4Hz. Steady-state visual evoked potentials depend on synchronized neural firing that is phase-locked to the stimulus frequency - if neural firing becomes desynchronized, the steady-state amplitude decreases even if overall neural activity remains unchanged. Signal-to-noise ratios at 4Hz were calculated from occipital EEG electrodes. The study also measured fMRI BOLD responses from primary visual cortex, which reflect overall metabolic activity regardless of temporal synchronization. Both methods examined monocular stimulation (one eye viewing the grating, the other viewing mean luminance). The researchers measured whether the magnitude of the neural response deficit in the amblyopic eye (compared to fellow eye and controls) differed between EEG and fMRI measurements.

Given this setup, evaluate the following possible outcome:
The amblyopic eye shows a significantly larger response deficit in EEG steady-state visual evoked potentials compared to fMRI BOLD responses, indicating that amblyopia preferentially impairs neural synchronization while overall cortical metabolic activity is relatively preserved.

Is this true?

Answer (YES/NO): YES